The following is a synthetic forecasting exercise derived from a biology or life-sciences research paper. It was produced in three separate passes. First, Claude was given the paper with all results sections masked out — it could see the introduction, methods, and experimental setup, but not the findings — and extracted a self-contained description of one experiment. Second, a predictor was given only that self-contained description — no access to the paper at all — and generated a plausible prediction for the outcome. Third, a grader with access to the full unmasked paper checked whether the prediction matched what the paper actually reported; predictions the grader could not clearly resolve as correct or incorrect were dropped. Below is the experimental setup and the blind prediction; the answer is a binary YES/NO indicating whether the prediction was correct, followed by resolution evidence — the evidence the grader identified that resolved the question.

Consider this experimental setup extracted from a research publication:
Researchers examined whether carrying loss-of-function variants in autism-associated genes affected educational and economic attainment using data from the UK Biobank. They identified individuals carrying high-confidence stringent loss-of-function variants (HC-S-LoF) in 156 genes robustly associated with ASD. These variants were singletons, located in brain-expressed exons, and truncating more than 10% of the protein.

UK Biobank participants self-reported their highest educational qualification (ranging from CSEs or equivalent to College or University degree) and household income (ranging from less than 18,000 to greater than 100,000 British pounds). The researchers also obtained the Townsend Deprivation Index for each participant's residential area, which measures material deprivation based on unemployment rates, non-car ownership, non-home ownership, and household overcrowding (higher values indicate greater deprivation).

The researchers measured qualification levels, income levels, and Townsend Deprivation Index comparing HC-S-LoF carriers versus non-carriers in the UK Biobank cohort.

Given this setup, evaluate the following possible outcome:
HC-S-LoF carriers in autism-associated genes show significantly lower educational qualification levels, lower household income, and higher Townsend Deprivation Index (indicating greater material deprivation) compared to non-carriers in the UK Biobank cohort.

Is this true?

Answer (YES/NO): YES